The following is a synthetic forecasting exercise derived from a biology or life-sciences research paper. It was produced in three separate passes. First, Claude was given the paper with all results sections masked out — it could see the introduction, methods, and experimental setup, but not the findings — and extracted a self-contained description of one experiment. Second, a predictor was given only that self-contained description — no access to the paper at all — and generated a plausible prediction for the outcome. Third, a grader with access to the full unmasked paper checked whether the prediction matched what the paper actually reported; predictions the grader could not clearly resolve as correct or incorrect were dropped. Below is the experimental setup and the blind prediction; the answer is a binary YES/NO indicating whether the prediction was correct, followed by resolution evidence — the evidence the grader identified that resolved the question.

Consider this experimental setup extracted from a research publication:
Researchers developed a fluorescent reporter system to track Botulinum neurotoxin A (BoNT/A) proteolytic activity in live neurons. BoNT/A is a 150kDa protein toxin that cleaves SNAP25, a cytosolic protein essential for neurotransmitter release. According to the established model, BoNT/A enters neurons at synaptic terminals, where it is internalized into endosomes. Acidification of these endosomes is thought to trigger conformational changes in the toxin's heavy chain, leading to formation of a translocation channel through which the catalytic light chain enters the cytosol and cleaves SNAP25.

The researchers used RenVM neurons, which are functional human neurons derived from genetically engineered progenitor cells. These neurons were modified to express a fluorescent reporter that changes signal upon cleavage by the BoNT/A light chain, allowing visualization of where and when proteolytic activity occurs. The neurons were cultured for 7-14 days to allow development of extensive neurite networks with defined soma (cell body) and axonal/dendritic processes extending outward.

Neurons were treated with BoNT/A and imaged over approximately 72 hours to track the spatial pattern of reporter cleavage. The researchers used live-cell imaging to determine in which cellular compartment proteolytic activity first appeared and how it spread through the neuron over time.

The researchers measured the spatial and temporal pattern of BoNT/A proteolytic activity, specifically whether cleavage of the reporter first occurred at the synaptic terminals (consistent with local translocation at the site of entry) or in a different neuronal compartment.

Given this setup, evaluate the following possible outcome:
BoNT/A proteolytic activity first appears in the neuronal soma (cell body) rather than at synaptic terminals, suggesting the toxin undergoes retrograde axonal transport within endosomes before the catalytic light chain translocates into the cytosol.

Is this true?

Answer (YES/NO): YES